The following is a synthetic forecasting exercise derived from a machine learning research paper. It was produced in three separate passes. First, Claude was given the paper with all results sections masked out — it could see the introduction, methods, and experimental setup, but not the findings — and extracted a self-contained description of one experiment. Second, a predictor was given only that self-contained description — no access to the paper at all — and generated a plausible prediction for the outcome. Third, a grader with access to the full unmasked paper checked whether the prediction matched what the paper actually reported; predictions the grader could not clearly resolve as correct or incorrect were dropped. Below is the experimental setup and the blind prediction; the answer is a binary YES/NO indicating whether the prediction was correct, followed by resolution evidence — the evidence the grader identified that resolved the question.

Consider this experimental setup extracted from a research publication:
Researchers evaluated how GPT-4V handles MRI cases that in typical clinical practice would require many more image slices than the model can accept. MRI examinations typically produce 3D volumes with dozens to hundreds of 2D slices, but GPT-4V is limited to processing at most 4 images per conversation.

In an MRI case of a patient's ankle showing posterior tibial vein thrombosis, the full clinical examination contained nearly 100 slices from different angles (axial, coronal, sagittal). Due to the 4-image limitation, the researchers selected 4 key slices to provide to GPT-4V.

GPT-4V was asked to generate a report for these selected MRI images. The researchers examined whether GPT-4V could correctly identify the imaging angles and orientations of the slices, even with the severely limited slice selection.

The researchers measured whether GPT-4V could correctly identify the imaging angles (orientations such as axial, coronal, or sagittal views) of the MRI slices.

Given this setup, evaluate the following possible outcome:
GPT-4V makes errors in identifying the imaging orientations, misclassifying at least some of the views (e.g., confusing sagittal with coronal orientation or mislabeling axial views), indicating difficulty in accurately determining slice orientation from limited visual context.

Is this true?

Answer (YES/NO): NO